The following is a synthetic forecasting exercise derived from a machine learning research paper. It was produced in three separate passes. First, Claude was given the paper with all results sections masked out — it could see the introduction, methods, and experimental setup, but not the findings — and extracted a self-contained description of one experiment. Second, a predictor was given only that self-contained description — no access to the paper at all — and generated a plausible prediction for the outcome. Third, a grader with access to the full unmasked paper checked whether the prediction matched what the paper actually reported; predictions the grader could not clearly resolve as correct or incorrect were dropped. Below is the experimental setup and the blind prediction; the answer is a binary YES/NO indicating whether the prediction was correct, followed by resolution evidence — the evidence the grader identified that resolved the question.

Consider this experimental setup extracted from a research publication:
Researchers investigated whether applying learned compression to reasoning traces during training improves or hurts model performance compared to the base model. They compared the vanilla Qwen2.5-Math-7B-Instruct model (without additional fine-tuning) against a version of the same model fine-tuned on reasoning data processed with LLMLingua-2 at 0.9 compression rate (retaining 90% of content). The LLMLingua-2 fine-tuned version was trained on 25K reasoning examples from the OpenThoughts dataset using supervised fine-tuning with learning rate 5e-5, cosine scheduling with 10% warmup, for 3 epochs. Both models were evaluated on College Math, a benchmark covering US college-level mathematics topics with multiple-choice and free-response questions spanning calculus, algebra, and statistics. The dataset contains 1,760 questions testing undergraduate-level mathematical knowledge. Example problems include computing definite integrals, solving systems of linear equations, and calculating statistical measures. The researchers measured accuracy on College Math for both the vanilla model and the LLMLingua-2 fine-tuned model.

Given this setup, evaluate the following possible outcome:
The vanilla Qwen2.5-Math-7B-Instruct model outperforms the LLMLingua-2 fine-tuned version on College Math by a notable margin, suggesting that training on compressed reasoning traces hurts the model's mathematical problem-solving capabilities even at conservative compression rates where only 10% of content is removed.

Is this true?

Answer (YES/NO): NO